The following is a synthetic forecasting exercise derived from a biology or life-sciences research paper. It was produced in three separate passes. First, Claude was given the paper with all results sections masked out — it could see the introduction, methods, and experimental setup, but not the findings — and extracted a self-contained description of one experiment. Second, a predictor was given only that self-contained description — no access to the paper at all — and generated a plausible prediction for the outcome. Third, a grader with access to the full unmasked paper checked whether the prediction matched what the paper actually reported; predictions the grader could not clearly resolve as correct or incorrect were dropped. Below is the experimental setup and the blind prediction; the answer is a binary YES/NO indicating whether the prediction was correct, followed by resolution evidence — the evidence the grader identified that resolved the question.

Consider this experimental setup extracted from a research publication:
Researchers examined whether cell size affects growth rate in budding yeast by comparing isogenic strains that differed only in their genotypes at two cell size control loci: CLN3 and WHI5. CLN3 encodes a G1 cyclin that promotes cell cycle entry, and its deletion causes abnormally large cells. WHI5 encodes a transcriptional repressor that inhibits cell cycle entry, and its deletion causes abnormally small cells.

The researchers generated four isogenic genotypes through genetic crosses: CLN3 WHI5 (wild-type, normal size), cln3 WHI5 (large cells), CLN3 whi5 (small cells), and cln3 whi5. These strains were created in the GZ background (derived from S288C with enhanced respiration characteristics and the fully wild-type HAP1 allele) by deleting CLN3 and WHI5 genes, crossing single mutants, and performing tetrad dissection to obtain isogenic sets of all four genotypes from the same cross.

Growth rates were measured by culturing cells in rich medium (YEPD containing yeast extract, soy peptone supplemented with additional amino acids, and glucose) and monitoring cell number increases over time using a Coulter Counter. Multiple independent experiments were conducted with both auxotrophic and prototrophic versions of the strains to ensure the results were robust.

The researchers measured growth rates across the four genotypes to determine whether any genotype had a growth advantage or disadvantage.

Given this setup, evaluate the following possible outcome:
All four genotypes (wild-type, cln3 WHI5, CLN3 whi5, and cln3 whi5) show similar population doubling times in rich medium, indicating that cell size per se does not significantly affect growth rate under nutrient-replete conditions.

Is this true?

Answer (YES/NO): NO